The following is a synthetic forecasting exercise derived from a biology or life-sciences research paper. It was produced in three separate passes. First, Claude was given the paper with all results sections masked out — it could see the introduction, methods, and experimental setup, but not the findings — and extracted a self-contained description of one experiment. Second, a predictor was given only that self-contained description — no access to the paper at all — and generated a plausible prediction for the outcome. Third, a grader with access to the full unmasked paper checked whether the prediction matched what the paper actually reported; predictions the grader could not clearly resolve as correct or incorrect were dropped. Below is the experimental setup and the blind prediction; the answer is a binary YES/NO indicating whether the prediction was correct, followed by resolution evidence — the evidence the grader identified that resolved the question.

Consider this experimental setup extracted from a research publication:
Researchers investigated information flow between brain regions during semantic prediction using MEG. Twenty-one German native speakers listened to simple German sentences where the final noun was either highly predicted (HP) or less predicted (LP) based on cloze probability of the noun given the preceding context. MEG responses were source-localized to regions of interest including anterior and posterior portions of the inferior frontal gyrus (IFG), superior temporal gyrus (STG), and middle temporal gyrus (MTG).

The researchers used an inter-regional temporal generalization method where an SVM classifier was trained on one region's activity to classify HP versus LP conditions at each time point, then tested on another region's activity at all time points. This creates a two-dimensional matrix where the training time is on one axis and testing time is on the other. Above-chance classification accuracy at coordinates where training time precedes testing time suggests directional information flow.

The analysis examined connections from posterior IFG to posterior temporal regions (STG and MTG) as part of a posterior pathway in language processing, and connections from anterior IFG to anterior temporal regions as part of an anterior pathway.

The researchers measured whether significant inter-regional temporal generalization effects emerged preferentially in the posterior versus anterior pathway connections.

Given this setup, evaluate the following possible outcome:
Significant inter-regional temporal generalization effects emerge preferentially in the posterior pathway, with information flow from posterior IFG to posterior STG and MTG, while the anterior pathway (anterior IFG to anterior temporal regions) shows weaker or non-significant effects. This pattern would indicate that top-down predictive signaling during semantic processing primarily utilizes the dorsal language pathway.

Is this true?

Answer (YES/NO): NO